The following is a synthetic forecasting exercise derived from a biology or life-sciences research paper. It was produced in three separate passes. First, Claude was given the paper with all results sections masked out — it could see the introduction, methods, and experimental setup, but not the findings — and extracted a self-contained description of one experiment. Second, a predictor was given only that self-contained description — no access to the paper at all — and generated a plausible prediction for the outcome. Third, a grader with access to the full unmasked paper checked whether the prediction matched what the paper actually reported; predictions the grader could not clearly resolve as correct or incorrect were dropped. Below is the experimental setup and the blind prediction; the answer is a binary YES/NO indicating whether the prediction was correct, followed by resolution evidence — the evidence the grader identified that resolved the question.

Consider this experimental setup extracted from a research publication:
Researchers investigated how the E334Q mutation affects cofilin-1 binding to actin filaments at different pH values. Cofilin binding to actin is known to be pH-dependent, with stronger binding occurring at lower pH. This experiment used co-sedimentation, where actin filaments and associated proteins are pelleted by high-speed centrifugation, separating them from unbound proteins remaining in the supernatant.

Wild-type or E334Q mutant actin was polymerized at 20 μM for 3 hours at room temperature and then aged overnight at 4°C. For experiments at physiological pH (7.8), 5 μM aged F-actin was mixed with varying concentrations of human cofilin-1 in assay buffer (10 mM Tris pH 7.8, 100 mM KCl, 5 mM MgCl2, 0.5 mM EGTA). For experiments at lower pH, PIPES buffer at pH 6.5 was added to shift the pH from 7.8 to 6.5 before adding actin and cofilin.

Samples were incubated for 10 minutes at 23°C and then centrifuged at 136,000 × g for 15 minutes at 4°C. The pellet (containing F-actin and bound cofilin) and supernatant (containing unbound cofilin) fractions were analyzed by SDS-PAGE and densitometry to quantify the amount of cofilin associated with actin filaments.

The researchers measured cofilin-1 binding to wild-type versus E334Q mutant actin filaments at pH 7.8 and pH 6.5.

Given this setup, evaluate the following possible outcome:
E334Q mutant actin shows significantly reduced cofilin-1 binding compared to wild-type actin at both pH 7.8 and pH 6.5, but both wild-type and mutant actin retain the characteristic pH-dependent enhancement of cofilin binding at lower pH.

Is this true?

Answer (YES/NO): NO